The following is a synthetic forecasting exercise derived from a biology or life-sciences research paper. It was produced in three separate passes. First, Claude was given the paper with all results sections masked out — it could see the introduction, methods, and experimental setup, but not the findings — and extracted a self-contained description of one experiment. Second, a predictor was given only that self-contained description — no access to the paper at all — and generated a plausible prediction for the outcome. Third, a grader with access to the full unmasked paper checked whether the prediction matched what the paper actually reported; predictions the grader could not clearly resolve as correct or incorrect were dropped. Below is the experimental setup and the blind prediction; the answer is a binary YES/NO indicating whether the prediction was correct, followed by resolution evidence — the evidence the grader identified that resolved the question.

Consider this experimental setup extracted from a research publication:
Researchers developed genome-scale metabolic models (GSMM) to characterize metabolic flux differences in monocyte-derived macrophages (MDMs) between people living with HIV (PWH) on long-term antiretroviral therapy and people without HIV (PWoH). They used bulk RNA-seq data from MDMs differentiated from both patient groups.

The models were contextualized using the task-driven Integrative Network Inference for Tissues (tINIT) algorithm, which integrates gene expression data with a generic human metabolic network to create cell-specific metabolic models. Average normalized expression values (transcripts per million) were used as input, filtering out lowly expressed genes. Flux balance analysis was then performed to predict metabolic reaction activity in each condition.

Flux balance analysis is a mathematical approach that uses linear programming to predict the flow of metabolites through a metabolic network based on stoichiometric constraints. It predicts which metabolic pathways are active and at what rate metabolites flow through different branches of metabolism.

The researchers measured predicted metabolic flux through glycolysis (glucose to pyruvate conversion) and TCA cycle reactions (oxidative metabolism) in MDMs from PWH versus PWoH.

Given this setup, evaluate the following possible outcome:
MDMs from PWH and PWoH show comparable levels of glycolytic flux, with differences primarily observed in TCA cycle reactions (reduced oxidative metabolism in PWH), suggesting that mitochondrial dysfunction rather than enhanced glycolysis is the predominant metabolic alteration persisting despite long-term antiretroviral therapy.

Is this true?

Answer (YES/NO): NO